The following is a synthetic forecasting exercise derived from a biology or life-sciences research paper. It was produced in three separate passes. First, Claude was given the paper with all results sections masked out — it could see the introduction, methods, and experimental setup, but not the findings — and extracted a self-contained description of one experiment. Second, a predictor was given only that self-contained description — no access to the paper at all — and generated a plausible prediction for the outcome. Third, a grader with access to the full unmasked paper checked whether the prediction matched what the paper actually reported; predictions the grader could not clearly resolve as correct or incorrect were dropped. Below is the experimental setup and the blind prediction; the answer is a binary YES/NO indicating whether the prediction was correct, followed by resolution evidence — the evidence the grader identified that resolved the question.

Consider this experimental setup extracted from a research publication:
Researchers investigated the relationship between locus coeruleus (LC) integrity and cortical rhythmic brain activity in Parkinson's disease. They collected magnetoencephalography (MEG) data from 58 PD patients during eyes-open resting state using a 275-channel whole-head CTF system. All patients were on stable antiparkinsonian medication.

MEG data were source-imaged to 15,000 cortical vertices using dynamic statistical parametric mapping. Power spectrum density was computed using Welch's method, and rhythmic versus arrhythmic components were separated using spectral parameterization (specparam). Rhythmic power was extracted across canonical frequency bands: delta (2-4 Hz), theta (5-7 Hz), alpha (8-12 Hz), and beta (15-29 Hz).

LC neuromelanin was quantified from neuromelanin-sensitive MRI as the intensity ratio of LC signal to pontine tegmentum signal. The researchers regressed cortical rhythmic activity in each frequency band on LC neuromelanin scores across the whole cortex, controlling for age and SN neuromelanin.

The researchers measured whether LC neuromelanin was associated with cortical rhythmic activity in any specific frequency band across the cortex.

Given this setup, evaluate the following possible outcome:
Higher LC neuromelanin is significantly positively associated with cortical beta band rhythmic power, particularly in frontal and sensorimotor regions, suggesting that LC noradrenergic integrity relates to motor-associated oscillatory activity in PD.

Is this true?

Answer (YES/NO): NO